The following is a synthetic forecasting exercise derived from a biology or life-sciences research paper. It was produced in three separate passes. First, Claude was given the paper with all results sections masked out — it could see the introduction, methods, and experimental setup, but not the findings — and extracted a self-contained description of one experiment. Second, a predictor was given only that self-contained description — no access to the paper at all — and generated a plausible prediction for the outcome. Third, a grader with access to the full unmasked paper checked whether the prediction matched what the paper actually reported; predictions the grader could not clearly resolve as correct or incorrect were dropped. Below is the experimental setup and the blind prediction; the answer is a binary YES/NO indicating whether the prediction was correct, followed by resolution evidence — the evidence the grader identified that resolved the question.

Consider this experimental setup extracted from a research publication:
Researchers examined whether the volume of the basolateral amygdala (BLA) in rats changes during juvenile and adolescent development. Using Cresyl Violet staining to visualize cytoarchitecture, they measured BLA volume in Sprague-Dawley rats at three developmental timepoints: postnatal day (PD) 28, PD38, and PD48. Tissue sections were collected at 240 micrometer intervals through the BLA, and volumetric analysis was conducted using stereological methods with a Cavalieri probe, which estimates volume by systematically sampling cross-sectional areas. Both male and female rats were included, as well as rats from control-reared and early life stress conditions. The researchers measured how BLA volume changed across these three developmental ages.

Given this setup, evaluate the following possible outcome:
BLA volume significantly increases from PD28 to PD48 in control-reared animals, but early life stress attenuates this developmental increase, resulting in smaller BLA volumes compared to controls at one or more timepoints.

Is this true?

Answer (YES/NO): NO